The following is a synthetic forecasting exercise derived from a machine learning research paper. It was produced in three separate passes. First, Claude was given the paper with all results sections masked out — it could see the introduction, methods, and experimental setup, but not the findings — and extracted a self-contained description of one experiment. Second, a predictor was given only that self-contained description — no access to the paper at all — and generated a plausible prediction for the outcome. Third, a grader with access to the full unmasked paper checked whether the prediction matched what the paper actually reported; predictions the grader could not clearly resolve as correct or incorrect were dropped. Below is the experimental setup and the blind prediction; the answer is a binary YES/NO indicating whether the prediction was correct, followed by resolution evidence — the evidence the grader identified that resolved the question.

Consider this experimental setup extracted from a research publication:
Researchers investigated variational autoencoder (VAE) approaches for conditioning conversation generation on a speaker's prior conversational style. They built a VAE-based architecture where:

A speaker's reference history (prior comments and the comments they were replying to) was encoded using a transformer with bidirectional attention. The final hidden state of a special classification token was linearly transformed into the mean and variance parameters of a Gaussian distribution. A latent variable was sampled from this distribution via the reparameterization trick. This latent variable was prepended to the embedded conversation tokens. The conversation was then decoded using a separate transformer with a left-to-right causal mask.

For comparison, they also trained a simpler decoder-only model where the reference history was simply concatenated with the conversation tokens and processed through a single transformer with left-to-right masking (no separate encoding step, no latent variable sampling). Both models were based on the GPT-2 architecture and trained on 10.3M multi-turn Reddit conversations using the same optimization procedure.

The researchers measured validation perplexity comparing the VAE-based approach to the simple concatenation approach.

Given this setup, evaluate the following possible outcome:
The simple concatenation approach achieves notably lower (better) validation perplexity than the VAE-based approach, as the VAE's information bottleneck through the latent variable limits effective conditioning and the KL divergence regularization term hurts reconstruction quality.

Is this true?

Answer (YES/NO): YES